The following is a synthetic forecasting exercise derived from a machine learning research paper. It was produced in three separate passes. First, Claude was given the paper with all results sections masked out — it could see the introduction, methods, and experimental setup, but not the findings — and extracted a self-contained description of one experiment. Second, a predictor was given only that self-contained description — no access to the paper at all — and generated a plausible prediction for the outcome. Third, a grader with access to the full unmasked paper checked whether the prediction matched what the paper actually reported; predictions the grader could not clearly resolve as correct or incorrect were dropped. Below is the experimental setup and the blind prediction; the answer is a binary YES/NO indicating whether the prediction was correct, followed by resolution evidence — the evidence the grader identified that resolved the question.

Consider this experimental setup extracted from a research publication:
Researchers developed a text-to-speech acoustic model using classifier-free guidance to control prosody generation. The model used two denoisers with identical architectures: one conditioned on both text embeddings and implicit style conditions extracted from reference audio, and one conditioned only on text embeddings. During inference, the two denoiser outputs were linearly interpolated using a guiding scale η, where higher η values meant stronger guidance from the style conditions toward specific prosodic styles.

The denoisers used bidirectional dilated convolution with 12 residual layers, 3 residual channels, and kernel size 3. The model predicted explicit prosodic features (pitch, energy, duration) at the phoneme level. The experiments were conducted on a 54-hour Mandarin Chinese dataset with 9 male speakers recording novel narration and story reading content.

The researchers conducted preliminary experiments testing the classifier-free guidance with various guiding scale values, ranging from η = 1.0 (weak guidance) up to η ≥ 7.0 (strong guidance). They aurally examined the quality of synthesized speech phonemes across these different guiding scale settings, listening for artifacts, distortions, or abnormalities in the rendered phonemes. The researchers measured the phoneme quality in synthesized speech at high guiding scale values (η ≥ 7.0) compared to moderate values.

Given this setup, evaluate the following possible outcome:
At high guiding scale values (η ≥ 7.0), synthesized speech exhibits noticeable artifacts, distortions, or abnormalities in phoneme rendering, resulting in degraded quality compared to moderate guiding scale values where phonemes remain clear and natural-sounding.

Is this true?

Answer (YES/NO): YES